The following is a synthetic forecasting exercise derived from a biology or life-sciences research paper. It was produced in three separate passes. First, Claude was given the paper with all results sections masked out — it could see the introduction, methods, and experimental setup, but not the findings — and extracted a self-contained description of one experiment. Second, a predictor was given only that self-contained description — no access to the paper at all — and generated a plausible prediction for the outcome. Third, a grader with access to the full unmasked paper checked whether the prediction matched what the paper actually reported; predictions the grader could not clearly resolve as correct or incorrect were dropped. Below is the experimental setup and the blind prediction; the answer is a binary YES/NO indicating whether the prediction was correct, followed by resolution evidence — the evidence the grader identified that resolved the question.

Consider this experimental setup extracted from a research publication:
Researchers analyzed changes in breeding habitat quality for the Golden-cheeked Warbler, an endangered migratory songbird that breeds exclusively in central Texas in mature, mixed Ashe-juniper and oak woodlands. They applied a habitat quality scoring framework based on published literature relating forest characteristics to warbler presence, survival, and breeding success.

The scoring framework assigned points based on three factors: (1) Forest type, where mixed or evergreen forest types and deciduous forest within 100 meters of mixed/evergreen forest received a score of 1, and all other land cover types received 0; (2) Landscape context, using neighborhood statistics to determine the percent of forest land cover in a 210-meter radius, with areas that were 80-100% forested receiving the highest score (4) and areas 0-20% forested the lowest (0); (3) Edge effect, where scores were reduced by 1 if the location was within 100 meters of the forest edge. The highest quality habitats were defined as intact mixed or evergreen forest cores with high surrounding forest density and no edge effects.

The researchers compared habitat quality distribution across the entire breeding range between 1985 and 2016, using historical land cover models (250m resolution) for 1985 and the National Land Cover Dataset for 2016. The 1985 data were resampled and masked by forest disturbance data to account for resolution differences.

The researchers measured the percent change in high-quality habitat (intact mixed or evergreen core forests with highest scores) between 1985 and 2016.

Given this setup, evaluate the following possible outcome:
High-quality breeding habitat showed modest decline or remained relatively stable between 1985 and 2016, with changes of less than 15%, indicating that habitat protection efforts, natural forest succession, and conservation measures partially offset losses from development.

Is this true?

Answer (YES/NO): NO